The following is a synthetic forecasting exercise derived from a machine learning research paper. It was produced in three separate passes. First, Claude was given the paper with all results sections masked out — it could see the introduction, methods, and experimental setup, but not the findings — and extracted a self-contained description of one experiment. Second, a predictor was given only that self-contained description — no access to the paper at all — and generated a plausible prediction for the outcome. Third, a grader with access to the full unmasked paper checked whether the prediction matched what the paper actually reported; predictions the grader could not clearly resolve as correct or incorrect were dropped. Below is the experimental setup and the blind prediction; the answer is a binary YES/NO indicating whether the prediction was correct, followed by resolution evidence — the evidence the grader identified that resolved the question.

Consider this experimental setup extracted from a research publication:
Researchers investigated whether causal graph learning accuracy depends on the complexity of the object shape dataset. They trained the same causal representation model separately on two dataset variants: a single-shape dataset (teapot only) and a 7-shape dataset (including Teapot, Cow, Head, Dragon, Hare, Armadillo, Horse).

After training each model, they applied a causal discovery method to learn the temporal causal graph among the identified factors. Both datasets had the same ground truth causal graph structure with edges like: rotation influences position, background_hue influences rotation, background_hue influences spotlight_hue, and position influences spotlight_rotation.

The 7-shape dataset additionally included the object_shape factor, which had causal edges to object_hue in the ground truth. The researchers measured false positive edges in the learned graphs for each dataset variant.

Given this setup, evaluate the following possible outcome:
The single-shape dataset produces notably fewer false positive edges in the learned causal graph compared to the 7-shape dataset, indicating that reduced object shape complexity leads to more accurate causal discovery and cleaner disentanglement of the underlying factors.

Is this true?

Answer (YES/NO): YES